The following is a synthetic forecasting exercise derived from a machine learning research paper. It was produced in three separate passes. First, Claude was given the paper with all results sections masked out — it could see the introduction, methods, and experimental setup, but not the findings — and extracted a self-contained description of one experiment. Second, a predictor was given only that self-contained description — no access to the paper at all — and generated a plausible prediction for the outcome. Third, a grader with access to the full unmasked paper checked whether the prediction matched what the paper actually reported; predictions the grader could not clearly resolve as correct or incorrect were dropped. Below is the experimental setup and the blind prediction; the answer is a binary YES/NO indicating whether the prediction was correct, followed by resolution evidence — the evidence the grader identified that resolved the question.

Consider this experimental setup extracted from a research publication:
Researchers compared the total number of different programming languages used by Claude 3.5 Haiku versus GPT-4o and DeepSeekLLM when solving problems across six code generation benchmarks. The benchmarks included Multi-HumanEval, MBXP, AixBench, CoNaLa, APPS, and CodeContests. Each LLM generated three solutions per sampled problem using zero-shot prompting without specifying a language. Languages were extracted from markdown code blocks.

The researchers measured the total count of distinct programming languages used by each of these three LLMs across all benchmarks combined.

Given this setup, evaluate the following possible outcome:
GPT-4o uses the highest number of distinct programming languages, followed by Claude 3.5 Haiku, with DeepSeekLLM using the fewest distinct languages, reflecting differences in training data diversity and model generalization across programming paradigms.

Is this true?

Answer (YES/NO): NO